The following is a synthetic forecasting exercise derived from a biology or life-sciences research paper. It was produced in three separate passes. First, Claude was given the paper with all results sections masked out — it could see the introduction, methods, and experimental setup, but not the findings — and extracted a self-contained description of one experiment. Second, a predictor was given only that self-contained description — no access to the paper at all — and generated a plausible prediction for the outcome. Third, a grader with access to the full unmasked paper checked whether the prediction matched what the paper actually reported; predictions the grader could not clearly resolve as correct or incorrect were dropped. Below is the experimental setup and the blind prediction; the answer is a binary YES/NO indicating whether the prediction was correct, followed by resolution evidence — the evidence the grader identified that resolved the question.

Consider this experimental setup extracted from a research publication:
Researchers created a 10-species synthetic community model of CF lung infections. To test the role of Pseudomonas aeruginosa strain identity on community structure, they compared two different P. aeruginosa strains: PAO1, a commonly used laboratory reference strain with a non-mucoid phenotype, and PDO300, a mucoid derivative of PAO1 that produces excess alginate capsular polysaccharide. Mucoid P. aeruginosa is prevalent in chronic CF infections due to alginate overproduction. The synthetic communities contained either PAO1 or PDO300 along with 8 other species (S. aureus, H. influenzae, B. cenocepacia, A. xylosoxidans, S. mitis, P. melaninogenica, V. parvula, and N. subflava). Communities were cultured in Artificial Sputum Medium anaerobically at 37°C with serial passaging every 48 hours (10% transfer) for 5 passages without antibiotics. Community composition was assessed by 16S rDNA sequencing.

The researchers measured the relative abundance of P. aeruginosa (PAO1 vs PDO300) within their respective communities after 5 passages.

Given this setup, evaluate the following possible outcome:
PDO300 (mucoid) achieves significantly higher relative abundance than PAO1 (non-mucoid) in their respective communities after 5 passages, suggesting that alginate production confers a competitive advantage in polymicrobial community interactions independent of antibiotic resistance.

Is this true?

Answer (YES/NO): NO